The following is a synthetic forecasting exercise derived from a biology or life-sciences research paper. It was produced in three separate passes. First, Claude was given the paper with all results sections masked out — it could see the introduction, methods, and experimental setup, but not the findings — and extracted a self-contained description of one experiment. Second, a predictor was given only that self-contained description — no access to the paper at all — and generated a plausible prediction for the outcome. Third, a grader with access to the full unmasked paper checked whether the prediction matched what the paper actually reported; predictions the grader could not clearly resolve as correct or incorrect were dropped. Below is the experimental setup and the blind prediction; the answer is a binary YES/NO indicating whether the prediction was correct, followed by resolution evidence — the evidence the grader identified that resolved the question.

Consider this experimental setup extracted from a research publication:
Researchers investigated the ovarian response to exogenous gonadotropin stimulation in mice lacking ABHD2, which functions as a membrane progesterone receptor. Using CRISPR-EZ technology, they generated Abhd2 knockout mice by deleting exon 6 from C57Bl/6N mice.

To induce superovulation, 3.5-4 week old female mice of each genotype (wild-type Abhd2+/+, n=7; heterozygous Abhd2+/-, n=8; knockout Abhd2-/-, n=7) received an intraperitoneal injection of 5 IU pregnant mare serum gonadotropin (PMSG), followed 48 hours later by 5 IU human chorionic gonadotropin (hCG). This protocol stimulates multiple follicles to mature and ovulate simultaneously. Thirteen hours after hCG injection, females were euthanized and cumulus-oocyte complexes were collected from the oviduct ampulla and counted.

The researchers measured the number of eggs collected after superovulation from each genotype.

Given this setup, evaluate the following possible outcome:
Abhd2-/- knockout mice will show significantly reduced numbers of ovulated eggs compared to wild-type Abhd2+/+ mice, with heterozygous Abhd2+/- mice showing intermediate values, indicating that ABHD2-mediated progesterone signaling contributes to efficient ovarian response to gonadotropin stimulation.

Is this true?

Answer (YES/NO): NO